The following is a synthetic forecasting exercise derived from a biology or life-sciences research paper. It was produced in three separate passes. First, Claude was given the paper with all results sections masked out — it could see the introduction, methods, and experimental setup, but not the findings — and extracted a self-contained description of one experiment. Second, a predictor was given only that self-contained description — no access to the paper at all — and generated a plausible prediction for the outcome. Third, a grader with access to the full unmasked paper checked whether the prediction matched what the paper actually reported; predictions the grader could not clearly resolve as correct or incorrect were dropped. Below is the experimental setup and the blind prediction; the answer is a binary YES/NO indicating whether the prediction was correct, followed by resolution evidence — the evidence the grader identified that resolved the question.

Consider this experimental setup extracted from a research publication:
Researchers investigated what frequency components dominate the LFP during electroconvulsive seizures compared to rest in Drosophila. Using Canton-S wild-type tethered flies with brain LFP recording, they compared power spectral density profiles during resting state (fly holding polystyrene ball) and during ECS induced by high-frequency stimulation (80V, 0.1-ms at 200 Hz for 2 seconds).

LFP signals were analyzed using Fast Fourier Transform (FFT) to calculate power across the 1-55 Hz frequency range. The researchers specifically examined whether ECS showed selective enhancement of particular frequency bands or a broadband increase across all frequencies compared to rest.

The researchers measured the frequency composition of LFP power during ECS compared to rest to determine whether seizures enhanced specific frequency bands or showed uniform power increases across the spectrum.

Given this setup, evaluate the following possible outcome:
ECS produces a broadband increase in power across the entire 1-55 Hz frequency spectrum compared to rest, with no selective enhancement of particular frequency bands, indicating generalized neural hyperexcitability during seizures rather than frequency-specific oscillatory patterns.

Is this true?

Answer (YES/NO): YES